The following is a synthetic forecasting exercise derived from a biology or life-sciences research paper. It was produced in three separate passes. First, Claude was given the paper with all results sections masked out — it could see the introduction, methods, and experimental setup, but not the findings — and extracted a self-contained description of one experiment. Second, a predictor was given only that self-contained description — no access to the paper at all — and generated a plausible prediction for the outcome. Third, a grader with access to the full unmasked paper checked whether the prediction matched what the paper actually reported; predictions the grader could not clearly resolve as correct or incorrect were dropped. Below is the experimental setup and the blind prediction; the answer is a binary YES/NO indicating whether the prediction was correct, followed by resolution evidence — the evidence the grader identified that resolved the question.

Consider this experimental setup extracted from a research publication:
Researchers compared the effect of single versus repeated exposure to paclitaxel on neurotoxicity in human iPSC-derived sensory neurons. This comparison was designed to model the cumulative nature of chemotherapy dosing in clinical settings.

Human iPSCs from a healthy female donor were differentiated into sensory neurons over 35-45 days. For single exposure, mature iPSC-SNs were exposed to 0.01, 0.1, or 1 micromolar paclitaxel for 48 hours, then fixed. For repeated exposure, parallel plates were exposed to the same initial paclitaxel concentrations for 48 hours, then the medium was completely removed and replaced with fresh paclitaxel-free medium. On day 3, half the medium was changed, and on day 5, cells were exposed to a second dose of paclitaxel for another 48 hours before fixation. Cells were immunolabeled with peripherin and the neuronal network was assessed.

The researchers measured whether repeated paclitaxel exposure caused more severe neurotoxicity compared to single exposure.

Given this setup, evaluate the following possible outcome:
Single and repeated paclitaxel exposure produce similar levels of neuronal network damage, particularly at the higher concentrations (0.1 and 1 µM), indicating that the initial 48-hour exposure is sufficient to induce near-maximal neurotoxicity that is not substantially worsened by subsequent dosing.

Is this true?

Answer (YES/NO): NO